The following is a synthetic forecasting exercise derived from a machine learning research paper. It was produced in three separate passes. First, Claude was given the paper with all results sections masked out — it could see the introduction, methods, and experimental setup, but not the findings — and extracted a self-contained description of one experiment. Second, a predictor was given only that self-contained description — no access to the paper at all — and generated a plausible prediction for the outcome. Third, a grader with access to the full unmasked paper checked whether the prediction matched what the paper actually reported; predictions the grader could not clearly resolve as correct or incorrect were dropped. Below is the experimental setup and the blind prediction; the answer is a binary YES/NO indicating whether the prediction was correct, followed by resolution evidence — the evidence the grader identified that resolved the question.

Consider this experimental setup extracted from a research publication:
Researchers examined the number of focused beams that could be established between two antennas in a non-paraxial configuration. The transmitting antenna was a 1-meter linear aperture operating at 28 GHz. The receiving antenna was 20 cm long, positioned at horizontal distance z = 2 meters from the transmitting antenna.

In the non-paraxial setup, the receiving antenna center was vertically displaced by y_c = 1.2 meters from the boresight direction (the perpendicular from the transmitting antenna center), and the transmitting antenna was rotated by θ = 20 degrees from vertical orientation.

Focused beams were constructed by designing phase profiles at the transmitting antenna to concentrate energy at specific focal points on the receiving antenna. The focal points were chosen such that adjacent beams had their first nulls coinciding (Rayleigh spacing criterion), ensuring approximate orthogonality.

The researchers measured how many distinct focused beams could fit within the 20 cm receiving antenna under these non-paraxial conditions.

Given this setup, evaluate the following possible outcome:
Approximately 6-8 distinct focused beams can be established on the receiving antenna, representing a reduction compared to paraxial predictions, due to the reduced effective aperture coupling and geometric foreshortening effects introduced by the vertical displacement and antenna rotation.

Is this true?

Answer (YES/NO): YES